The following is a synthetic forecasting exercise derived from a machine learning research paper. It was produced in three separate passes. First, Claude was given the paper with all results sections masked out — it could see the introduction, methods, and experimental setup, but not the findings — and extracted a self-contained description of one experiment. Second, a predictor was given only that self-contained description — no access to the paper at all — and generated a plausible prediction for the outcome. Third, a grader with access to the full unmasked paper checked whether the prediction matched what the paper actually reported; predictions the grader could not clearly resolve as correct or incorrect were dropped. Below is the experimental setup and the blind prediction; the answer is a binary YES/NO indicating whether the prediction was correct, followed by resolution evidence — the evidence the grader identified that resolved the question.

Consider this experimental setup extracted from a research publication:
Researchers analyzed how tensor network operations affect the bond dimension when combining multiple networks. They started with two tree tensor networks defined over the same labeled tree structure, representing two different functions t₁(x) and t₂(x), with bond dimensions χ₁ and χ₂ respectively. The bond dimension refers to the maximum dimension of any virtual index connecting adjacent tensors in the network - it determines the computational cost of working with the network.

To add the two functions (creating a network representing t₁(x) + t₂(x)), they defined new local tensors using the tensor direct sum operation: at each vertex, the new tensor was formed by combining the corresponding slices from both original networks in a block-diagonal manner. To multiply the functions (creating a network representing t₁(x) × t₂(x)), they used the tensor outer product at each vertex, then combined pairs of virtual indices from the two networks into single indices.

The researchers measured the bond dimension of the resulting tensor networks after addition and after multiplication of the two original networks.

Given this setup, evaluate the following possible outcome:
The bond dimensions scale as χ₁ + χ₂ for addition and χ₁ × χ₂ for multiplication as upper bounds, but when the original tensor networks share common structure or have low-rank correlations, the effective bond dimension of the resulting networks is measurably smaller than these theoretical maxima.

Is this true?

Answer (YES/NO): NO